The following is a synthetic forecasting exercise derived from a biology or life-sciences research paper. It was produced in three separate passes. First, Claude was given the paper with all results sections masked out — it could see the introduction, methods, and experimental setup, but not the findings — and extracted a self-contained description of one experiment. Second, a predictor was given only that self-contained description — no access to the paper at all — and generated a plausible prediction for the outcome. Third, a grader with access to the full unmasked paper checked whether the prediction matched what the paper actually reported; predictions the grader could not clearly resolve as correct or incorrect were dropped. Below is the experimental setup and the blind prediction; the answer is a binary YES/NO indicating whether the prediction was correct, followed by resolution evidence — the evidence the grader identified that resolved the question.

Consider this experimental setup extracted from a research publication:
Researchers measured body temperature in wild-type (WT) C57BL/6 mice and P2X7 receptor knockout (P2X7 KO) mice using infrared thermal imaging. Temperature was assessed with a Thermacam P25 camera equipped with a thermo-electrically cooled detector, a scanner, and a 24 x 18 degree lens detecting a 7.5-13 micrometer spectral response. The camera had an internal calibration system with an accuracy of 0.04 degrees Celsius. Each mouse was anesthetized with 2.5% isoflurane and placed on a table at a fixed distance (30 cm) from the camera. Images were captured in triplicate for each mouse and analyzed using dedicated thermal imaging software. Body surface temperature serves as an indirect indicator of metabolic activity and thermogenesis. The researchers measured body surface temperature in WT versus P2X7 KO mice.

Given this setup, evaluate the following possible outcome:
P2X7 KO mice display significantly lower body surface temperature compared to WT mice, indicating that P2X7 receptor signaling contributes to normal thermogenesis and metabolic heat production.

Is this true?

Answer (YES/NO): NO